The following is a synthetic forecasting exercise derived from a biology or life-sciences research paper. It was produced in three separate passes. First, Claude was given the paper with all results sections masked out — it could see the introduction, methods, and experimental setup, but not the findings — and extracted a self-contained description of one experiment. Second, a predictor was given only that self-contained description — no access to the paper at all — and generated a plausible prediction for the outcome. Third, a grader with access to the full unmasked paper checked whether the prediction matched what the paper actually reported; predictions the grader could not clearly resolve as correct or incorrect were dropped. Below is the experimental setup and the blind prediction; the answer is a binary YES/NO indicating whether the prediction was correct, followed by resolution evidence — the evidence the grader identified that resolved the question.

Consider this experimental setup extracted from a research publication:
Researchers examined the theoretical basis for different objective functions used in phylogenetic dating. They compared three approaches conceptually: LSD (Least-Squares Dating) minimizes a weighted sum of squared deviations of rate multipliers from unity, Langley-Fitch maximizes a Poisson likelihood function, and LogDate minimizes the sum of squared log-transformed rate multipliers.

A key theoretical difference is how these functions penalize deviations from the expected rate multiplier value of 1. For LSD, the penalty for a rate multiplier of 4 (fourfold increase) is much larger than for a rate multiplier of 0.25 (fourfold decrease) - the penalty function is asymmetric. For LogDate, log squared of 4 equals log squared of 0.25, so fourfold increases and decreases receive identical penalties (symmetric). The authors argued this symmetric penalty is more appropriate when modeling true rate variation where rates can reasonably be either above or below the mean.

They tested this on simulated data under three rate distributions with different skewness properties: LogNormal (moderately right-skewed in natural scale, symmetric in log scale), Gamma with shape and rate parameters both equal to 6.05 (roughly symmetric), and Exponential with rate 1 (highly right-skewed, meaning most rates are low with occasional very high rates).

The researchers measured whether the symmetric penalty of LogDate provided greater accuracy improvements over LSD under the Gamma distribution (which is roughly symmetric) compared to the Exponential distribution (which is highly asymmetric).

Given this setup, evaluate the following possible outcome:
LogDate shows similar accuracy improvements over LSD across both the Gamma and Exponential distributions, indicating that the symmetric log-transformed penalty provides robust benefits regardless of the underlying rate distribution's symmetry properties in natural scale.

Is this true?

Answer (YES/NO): NO